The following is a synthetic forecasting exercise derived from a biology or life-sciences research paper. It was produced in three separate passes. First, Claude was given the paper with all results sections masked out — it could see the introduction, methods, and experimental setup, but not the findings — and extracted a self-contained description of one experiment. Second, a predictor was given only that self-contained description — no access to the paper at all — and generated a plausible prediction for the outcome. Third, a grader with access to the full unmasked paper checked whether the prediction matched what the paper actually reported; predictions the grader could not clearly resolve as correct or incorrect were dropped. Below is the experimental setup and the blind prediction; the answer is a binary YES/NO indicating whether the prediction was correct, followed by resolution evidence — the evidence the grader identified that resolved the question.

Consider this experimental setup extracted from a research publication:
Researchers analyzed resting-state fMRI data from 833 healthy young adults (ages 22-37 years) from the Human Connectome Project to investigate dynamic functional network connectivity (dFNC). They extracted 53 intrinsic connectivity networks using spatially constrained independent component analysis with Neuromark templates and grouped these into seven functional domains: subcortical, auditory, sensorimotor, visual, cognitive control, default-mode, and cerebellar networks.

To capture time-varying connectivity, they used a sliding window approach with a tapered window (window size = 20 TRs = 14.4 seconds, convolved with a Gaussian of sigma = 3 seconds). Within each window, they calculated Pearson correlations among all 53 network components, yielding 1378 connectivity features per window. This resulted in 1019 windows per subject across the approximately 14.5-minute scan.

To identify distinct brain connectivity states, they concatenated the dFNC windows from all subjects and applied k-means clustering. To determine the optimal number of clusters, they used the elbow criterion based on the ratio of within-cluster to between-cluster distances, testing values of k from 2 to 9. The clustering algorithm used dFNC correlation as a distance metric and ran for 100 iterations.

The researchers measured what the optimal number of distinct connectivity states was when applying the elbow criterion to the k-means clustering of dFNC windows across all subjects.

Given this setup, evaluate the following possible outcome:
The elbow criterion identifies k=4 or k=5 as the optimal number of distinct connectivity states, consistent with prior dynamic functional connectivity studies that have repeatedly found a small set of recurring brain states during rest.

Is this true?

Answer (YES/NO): NO